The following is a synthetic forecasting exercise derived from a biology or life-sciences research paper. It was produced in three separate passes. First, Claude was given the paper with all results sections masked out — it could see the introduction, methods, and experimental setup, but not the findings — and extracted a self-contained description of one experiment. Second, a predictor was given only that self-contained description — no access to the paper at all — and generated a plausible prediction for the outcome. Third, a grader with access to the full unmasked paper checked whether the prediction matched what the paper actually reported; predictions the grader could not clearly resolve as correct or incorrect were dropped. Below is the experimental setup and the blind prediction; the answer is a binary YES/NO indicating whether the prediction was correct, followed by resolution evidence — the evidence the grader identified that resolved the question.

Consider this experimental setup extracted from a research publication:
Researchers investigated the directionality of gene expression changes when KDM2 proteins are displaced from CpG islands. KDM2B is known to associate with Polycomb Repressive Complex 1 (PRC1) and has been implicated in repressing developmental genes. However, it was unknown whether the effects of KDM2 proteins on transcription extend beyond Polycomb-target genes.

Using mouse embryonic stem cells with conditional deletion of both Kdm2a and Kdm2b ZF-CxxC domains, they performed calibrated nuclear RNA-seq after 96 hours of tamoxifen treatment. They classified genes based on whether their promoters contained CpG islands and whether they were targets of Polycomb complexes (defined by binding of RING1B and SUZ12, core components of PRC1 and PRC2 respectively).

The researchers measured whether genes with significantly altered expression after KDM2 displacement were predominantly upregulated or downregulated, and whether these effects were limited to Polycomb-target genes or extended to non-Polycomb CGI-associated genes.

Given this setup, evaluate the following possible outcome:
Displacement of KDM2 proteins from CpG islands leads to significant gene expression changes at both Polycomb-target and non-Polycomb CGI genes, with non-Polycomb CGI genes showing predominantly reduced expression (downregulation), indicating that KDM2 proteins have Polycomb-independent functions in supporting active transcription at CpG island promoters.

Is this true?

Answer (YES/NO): NO